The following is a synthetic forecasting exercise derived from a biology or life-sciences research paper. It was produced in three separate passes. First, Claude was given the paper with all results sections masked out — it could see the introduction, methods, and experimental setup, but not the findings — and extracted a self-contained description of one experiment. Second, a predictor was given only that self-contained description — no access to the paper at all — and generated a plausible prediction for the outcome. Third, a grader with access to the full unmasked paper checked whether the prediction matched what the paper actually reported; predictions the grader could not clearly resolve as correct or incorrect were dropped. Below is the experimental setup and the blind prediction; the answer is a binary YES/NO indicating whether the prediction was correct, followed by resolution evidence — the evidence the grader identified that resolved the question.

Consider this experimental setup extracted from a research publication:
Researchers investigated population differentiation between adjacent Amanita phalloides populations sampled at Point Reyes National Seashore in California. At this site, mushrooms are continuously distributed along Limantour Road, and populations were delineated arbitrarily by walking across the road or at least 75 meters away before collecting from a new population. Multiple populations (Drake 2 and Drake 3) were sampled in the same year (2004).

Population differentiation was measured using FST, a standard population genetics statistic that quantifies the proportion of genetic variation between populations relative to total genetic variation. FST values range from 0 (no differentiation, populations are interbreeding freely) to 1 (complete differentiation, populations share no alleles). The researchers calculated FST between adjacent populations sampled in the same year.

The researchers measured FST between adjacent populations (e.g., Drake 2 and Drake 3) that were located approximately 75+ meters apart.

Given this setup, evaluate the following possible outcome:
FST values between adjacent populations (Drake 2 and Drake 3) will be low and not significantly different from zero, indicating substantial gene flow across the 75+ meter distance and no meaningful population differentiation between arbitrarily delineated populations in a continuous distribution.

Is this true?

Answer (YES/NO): NO